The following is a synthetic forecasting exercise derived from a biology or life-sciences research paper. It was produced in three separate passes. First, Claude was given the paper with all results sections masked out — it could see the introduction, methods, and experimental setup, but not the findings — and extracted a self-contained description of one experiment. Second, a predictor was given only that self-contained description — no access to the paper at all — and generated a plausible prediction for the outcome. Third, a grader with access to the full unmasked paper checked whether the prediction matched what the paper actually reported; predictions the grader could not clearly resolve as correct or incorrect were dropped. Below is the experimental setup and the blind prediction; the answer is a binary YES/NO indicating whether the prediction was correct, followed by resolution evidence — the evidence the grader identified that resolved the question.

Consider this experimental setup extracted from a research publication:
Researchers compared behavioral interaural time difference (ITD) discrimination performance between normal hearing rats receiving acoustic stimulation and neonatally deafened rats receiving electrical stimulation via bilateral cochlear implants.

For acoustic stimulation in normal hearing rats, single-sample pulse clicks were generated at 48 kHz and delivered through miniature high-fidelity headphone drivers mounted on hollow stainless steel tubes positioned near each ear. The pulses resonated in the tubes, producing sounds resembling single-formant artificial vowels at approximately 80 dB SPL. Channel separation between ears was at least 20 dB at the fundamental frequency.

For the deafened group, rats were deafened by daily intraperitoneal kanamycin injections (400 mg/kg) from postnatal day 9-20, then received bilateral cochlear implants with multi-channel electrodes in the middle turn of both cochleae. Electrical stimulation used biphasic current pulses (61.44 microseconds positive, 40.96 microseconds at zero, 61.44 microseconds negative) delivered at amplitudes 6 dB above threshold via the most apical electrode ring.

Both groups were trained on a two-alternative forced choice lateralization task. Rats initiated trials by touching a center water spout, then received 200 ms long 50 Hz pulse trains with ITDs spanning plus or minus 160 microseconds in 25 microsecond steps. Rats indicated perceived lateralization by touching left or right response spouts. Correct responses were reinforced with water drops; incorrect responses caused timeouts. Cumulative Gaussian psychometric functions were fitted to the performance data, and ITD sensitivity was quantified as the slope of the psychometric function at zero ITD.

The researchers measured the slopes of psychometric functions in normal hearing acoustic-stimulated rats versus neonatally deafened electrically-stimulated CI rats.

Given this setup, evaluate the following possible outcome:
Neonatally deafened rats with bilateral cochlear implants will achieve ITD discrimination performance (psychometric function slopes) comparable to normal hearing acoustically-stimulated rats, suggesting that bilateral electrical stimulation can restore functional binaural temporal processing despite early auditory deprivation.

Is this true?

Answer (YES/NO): YES